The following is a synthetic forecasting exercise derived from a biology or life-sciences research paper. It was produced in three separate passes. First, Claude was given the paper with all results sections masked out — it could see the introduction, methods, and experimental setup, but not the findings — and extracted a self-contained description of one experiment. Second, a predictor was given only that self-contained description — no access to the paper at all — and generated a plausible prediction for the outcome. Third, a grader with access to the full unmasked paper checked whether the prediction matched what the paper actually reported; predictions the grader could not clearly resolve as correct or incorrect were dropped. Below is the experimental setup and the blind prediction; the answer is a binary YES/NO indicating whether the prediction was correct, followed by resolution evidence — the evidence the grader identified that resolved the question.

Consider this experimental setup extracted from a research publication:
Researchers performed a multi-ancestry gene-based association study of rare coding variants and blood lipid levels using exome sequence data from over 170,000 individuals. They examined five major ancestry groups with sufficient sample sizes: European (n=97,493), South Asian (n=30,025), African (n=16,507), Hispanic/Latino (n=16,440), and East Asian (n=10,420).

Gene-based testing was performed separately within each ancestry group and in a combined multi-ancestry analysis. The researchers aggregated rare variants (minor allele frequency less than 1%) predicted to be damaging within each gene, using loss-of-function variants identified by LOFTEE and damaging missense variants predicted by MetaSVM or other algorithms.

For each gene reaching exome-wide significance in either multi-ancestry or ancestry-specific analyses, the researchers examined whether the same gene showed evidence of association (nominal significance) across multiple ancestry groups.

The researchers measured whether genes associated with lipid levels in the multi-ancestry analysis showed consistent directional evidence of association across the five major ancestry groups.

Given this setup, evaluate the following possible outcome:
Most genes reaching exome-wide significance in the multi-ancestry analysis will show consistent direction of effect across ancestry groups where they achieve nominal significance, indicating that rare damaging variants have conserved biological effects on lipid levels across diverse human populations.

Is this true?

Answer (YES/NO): YES